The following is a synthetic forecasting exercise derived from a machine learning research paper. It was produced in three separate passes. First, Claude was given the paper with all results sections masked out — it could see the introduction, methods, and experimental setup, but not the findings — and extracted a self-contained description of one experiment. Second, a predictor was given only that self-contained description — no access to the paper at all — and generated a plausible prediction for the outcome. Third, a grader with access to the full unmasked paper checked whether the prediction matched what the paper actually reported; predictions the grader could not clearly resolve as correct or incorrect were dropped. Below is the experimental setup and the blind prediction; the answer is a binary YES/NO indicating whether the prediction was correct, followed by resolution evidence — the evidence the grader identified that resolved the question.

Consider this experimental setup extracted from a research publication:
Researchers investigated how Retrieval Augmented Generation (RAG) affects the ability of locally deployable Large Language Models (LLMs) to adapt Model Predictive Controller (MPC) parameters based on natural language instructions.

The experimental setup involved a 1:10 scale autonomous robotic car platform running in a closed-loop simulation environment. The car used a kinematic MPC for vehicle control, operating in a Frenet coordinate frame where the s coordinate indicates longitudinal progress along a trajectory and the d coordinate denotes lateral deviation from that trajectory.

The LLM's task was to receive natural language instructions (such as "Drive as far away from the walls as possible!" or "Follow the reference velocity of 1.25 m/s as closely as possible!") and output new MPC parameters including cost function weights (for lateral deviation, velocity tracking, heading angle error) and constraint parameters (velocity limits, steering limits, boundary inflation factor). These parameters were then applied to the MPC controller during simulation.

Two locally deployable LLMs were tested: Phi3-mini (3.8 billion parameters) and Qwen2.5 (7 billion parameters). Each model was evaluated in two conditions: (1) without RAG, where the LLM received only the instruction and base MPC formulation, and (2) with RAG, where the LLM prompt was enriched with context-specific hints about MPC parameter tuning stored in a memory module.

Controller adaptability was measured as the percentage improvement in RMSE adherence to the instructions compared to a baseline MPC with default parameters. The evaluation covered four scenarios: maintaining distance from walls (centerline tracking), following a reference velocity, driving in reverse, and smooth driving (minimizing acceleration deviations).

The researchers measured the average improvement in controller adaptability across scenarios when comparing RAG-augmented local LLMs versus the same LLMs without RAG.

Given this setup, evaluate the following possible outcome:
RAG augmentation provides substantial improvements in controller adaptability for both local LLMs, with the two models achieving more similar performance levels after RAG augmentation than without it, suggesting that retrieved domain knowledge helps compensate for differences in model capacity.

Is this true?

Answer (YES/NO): YES